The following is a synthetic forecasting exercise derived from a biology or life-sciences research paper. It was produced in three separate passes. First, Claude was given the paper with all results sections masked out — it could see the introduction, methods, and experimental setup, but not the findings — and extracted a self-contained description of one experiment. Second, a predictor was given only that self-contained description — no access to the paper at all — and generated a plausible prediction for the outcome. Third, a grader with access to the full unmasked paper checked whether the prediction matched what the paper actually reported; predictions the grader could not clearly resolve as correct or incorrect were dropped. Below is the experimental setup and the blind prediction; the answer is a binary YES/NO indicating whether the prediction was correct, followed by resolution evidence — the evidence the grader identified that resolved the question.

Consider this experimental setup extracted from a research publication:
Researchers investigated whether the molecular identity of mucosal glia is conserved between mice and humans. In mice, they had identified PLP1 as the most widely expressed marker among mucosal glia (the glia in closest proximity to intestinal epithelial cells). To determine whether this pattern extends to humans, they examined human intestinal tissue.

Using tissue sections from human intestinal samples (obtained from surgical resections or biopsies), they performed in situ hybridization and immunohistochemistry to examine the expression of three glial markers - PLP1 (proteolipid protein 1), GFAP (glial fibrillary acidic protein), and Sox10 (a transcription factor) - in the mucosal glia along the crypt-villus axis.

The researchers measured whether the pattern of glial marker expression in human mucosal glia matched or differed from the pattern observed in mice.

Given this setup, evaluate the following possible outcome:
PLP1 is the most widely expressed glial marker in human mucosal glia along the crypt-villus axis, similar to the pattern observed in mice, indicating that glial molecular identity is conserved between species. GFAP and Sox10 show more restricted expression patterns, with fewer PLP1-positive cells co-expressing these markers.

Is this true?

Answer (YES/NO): NO